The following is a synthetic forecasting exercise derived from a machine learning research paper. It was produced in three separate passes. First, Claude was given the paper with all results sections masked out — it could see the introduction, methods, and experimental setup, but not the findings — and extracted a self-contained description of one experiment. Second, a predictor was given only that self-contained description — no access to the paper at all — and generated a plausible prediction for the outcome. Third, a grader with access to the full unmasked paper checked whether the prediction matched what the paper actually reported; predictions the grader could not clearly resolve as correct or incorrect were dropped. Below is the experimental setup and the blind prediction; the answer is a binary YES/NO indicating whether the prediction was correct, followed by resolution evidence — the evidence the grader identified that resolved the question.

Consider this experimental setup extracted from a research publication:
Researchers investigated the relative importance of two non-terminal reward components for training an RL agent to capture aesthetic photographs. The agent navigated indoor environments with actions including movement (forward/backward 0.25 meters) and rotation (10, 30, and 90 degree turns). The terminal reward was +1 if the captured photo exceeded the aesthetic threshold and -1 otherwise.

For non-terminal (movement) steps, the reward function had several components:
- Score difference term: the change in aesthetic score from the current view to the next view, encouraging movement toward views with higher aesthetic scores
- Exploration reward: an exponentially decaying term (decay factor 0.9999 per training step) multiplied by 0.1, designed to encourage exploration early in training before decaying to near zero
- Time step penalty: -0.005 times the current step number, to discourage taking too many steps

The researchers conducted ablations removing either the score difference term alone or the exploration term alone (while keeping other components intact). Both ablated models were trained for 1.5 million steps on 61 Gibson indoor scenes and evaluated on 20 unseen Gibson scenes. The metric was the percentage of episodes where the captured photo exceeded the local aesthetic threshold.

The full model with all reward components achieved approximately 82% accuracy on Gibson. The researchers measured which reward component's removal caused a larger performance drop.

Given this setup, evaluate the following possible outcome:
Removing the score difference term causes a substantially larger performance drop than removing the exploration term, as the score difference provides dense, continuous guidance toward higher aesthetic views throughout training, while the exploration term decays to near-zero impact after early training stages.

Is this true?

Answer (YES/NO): NO